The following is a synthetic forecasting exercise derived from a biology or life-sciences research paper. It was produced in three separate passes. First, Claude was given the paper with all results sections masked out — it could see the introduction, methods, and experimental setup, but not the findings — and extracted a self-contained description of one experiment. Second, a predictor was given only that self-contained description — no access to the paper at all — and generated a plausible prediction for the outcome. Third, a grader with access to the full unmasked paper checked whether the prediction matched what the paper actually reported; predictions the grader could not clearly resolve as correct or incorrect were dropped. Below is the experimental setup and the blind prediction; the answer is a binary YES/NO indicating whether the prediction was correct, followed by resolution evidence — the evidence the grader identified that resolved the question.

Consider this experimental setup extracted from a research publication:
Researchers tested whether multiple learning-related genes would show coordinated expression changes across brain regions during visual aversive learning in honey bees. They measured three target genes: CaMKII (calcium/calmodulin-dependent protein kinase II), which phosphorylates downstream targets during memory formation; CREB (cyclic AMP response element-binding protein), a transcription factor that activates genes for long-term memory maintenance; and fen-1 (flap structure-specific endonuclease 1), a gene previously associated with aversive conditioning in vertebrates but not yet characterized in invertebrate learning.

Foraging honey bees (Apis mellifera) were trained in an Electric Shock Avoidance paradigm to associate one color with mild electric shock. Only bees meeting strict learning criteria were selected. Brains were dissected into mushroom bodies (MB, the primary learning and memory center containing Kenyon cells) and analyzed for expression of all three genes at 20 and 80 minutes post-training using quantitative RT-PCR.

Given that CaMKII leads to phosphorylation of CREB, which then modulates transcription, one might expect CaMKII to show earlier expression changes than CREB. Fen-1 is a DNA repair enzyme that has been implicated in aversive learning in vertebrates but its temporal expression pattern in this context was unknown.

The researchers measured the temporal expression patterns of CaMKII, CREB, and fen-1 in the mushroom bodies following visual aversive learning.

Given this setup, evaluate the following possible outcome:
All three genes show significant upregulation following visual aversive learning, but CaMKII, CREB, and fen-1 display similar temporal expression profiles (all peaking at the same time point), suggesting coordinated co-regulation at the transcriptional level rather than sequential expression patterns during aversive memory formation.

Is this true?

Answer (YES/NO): YES